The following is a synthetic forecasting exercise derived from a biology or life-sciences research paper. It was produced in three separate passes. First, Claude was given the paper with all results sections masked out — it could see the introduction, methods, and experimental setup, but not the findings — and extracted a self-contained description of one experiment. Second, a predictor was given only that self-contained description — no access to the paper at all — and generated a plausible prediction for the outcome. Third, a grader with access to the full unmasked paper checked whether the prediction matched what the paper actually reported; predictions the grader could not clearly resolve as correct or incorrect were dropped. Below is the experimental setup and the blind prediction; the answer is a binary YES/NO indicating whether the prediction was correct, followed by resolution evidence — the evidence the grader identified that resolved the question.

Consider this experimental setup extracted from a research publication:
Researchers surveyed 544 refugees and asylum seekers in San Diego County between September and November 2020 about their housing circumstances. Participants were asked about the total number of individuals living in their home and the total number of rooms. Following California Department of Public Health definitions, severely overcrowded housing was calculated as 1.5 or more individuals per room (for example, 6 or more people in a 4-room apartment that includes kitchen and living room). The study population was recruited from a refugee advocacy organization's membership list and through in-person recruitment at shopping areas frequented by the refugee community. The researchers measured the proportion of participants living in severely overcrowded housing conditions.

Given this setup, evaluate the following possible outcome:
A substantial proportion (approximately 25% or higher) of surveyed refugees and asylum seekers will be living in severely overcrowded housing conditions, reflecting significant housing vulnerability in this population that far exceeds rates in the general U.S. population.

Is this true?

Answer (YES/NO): YES